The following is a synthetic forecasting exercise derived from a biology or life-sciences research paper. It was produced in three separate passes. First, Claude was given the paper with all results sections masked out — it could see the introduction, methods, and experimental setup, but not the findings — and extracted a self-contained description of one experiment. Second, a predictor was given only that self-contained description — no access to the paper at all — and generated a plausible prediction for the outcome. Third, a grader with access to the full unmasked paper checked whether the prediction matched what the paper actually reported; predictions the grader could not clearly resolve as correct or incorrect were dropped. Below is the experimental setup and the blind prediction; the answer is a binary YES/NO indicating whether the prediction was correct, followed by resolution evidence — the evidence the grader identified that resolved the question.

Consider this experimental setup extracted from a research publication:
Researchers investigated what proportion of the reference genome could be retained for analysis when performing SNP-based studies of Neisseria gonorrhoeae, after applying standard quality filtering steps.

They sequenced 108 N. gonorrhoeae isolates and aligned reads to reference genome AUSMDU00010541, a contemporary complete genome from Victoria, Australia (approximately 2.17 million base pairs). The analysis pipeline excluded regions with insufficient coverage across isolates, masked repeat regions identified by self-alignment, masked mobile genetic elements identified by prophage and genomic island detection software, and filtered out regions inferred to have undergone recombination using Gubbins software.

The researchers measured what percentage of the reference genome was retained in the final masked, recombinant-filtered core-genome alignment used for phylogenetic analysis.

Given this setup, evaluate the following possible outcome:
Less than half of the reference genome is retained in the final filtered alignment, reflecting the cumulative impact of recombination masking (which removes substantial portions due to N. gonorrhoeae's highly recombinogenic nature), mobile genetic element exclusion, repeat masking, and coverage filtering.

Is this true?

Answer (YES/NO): NO